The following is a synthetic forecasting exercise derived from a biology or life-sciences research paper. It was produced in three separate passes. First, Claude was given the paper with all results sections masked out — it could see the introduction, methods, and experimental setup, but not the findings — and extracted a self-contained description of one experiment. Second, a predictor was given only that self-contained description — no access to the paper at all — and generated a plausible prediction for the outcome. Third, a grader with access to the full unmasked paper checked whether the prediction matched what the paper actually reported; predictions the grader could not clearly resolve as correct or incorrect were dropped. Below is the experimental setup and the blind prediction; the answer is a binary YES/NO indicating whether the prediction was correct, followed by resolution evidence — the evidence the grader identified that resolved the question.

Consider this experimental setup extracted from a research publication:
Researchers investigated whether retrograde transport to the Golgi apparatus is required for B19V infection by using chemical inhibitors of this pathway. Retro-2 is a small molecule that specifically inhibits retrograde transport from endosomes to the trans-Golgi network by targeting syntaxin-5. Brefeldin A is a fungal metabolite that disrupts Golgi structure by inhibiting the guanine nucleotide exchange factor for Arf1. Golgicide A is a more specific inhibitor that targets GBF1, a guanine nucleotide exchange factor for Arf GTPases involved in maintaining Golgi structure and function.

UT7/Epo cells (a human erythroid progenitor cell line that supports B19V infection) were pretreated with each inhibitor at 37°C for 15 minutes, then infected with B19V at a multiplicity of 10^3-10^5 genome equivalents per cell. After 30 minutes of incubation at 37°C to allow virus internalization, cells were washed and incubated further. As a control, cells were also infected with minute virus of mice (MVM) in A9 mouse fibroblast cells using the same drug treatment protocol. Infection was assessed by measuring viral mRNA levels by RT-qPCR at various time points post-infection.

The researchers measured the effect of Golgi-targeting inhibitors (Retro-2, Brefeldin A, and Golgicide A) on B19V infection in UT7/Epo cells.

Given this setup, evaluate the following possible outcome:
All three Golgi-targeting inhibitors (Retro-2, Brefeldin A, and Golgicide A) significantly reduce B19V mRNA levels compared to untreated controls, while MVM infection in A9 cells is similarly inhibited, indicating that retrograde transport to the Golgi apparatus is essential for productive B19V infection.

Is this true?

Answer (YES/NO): NO